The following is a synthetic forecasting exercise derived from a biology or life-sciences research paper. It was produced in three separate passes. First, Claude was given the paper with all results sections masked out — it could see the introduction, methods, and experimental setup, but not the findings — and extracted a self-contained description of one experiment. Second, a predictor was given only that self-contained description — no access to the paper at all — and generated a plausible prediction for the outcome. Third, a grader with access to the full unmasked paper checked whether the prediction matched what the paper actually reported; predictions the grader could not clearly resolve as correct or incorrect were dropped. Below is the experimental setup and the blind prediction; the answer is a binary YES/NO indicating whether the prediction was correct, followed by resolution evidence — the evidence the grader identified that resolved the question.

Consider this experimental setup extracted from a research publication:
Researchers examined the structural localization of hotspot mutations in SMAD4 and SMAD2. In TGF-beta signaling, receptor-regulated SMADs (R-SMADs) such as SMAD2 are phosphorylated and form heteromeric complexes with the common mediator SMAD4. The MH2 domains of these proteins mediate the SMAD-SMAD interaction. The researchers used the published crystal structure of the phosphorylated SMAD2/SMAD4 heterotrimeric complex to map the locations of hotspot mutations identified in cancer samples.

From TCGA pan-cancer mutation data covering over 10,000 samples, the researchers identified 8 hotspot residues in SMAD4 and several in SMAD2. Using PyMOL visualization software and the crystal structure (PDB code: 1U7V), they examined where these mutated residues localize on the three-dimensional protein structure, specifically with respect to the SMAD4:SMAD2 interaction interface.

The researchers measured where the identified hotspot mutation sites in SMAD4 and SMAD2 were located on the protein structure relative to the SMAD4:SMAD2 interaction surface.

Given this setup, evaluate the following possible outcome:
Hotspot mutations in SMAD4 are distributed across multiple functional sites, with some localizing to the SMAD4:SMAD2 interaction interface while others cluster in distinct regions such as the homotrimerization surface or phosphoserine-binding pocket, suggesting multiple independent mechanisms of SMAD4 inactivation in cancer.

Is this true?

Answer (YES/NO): NO